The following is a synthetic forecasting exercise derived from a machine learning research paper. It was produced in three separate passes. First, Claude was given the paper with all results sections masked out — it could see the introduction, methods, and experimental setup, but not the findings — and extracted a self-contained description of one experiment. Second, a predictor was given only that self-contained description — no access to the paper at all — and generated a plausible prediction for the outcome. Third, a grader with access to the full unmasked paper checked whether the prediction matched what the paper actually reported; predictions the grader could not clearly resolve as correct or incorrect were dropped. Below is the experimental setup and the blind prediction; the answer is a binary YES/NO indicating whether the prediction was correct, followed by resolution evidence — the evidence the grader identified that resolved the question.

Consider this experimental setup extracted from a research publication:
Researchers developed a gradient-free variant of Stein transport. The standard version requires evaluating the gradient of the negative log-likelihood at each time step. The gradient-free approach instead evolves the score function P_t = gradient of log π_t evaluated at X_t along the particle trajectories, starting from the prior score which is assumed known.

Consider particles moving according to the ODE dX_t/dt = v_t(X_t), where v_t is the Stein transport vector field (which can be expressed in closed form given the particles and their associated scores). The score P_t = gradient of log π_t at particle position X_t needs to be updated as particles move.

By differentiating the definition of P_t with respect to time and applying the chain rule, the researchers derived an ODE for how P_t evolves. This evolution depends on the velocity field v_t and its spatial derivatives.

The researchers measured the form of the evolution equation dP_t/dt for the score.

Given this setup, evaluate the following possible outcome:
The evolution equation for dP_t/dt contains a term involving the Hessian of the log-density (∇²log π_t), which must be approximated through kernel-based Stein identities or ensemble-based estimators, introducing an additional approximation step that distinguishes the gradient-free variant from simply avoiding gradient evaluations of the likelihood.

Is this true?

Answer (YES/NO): NO